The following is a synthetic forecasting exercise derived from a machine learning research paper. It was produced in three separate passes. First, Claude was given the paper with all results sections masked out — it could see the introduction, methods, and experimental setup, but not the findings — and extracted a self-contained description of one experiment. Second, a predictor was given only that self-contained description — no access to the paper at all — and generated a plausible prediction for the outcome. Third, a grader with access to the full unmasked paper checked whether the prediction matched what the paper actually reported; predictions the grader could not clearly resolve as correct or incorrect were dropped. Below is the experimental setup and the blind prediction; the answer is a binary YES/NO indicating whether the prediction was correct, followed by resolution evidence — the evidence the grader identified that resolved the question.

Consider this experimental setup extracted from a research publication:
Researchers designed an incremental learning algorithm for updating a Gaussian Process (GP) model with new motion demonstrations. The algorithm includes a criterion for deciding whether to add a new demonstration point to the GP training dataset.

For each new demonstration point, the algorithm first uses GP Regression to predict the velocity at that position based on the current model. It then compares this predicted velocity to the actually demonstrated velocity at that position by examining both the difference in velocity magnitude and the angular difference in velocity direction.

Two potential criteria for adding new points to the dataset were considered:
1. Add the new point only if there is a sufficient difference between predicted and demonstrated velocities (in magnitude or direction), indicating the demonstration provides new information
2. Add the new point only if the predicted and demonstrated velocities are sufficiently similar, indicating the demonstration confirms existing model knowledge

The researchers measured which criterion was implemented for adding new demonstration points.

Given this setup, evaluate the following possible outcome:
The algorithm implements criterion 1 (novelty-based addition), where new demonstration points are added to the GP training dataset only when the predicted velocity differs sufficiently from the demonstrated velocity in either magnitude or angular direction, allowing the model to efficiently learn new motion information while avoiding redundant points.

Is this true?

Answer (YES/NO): YES